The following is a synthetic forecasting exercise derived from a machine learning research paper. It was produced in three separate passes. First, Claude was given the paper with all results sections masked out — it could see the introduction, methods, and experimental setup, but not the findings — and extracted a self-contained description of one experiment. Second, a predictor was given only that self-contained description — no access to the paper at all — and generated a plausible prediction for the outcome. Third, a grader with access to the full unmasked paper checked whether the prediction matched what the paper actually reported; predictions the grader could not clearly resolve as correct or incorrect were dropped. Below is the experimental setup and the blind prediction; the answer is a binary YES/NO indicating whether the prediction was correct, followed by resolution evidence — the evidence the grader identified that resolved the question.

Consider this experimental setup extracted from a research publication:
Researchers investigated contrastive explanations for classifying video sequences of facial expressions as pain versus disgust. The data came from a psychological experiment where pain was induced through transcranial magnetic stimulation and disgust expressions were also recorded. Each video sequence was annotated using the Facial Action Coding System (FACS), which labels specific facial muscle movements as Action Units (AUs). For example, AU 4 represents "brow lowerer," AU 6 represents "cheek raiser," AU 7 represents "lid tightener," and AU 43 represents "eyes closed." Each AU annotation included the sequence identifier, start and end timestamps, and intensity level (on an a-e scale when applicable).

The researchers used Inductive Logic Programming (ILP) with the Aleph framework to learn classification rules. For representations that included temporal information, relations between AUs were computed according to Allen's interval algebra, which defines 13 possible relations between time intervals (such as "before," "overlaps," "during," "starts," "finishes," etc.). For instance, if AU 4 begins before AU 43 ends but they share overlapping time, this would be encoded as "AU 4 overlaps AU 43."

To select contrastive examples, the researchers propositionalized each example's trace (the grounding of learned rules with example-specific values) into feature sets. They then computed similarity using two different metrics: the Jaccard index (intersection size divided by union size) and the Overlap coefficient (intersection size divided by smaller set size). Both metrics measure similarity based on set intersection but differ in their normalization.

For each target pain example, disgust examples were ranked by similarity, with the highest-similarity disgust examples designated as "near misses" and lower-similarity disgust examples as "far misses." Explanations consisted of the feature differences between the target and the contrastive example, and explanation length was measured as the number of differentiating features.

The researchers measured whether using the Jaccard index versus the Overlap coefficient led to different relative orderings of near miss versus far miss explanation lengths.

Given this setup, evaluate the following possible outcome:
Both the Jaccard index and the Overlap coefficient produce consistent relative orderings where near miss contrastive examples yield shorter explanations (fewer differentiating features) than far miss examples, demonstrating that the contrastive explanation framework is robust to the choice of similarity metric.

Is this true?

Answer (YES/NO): NO